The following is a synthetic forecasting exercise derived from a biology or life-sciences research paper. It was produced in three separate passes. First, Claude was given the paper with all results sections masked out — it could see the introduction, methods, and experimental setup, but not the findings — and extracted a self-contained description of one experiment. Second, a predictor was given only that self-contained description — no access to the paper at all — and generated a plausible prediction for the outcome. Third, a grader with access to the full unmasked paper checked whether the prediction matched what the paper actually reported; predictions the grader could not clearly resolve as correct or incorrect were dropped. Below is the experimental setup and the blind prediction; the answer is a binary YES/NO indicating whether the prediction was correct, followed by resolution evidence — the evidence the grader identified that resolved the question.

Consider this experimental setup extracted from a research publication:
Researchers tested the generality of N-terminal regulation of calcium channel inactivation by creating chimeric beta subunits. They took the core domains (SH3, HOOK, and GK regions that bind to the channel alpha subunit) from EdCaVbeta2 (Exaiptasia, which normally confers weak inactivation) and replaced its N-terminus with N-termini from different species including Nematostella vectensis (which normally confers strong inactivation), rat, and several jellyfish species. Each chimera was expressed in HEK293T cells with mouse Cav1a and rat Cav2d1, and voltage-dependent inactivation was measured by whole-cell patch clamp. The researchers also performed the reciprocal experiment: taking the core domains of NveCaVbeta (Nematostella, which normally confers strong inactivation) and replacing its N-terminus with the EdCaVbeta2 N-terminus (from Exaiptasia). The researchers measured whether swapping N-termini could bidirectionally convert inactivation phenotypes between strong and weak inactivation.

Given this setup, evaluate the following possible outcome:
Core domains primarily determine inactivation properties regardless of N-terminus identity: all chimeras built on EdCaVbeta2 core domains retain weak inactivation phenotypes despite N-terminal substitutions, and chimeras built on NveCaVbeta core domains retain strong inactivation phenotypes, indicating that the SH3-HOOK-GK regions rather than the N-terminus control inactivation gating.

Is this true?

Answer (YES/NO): NO